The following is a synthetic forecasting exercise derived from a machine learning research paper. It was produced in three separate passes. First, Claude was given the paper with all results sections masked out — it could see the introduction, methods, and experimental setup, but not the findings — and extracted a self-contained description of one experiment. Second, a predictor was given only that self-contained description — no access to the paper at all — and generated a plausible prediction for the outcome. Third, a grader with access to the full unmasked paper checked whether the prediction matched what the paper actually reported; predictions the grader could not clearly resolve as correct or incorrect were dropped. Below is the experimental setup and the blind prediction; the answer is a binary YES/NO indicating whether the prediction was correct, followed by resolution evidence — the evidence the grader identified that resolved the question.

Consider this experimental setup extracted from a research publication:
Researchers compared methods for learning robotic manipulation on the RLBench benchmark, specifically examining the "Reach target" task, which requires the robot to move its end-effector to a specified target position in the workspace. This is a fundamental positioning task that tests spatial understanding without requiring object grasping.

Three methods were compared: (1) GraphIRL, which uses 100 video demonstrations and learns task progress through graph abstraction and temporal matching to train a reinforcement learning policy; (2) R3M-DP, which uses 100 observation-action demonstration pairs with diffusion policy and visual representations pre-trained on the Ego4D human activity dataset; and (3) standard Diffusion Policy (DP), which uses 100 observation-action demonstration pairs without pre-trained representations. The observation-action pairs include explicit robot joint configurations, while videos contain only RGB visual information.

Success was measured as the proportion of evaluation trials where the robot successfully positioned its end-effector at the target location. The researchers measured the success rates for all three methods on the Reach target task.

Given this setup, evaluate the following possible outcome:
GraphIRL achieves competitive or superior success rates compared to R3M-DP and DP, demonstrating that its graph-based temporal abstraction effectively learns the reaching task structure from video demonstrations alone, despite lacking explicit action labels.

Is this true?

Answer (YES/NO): YES